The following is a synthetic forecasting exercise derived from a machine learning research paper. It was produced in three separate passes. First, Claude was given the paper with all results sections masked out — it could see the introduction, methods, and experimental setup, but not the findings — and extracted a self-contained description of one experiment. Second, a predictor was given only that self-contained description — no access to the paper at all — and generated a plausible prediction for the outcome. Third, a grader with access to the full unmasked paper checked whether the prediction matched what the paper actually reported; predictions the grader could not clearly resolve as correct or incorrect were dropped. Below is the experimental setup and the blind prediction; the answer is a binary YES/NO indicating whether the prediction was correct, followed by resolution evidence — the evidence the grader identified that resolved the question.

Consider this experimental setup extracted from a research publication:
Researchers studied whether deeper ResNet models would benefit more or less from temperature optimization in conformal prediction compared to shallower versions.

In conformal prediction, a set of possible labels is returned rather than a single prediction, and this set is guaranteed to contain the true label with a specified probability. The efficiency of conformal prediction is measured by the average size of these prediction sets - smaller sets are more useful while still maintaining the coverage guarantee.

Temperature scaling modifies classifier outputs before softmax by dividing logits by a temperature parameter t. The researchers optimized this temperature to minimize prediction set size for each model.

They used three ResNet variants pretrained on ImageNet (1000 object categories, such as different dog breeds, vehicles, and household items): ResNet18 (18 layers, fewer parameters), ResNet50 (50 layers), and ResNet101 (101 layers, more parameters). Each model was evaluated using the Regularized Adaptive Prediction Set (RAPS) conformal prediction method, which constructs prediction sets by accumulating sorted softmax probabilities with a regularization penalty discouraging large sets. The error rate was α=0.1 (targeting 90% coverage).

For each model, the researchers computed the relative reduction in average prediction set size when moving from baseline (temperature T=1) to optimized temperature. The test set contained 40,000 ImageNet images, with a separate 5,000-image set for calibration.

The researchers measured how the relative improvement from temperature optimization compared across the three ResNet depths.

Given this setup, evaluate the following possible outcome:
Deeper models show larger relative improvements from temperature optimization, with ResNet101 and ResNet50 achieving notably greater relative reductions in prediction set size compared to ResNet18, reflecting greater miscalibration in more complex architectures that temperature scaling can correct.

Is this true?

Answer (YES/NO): NO